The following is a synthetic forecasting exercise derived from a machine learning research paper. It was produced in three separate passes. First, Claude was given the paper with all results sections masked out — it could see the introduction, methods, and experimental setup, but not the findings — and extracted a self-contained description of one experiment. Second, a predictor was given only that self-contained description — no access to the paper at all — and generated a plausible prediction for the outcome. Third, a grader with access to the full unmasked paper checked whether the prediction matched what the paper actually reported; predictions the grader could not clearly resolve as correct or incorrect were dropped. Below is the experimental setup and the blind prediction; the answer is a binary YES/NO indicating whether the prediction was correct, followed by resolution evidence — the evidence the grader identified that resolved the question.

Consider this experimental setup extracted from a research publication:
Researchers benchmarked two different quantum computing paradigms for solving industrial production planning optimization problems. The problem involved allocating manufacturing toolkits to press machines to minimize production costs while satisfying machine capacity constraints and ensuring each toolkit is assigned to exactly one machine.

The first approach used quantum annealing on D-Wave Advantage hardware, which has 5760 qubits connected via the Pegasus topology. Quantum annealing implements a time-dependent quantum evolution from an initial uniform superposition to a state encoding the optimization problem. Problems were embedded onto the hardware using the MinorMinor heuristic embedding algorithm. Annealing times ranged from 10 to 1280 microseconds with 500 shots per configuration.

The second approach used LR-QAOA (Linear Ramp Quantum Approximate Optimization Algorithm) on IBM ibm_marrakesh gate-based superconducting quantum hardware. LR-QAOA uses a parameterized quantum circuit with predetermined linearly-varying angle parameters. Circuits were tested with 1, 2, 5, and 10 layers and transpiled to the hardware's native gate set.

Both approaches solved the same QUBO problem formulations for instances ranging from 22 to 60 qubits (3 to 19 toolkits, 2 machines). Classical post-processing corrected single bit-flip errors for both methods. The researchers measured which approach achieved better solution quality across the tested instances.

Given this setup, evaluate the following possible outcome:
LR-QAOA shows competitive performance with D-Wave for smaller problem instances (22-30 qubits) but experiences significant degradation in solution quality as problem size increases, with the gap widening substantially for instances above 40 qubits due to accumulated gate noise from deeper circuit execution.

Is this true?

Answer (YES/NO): NO